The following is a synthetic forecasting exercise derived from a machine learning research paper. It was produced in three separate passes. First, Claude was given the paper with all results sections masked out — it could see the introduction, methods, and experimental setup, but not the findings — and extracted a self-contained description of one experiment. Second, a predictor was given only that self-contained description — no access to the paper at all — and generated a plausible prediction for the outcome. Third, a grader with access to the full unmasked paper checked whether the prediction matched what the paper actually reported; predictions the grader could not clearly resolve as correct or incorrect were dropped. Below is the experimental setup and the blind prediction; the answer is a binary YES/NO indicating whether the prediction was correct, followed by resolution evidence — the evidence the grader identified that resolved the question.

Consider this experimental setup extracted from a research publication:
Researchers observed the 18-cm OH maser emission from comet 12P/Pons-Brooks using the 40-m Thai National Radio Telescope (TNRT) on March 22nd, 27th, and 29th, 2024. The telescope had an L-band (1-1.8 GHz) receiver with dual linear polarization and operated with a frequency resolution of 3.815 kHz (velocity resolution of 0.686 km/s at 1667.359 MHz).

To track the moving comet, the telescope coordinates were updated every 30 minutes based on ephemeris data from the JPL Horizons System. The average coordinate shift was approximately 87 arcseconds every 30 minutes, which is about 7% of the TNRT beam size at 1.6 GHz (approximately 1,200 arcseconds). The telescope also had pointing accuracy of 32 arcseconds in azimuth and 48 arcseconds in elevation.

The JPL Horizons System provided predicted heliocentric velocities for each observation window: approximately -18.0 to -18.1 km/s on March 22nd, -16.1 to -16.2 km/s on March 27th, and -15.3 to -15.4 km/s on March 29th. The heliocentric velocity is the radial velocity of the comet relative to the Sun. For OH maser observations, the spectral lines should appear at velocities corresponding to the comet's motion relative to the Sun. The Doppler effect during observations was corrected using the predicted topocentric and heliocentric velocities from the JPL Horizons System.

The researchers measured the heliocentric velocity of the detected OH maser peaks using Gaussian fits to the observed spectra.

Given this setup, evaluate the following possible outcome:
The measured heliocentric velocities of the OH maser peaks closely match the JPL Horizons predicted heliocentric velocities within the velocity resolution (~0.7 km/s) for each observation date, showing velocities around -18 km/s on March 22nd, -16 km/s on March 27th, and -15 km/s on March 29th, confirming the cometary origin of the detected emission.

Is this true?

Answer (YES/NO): NO